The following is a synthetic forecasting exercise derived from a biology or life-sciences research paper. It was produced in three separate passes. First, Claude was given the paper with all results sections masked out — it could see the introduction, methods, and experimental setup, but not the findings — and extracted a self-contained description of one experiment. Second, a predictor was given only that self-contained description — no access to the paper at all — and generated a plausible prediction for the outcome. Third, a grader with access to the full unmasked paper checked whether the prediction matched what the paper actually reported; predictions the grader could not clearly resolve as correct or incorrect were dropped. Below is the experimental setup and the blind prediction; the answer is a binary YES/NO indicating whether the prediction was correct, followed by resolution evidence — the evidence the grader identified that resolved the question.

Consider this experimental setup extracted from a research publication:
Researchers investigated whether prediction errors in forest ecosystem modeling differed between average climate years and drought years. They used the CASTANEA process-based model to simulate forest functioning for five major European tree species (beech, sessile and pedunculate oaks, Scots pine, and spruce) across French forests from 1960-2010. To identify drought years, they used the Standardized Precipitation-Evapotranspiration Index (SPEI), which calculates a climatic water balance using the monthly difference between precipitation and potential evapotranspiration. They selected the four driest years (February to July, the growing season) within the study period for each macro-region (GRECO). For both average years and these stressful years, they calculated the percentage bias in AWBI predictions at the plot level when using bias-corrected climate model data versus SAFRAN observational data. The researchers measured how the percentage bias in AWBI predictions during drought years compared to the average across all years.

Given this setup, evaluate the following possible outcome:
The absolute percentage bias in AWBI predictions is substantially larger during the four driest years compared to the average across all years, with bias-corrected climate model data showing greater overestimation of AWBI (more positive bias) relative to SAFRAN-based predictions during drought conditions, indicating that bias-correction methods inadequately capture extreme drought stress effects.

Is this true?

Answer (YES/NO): NO